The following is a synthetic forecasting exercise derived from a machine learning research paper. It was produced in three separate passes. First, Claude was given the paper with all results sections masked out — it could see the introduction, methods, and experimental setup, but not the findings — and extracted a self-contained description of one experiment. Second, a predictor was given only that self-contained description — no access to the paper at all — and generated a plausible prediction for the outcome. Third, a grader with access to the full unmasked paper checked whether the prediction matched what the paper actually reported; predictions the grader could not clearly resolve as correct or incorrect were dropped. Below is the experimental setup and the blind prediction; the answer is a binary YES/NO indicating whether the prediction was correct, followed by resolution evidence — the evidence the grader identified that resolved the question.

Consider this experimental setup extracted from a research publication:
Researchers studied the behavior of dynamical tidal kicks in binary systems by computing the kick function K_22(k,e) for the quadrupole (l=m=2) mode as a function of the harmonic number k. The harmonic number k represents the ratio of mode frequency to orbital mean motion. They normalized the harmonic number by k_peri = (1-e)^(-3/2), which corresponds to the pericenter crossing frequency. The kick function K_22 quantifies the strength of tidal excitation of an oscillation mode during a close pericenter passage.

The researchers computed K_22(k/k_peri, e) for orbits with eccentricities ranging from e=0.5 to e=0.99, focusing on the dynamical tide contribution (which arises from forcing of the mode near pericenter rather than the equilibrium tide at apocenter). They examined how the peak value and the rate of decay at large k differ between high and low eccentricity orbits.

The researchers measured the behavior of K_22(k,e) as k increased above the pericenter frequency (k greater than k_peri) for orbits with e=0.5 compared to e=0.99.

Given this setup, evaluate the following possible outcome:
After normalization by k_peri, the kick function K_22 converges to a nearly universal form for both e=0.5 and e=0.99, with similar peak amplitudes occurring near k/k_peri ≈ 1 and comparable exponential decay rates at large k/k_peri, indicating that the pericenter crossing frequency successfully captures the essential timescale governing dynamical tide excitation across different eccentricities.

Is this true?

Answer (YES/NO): NO